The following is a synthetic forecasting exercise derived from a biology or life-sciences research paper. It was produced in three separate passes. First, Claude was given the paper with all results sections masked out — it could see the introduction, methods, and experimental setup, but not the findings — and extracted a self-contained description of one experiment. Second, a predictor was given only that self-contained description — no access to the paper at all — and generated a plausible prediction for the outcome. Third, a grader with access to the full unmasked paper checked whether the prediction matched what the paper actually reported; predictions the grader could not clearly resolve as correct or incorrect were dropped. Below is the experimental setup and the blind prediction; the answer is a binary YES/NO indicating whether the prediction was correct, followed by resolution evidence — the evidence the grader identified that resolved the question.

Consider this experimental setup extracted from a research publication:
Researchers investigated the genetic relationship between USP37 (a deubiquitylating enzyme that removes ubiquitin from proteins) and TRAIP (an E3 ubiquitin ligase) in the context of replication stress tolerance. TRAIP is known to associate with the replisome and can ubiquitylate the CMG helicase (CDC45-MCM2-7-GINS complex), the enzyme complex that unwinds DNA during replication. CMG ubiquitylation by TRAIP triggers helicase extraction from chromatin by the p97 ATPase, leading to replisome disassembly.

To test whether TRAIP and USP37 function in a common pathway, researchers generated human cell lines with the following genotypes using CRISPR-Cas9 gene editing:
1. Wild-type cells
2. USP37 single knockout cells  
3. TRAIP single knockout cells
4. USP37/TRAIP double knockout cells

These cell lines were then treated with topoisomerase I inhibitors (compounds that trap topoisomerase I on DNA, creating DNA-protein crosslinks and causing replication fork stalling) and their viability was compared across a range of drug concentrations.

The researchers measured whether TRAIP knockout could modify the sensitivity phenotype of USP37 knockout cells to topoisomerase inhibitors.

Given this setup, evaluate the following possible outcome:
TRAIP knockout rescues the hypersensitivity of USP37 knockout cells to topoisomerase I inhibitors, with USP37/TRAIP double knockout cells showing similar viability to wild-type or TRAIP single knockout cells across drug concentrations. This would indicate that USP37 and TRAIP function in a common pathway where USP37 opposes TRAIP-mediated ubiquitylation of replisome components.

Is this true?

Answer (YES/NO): YES